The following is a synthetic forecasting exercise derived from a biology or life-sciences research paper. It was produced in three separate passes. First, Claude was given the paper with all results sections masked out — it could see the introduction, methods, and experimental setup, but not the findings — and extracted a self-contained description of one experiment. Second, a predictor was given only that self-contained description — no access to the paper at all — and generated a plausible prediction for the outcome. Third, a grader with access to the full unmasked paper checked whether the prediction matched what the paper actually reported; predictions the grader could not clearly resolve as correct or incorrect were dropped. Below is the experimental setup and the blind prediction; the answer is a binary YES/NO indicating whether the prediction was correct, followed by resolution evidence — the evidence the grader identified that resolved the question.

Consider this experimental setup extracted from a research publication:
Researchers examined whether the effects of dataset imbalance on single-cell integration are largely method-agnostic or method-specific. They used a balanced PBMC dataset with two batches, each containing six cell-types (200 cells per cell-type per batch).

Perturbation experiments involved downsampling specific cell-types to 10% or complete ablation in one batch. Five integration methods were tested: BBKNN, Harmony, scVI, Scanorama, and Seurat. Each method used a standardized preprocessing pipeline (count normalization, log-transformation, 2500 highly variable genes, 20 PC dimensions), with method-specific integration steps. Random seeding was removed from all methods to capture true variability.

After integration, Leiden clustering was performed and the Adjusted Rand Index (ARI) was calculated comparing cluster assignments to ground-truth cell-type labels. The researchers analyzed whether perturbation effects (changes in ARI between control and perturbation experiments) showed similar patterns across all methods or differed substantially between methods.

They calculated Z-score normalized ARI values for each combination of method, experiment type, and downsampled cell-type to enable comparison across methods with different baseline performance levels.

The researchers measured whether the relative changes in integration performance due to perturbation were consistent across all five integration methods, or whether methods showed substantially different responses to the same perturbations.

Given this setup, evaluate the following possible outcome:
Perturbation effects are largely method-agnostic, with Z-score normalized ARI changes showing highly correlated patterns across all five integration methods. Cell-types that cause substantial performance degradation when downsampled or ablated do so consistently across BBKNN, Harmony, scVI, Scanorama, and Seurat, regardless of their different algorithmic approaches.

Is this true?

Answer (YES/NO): NO